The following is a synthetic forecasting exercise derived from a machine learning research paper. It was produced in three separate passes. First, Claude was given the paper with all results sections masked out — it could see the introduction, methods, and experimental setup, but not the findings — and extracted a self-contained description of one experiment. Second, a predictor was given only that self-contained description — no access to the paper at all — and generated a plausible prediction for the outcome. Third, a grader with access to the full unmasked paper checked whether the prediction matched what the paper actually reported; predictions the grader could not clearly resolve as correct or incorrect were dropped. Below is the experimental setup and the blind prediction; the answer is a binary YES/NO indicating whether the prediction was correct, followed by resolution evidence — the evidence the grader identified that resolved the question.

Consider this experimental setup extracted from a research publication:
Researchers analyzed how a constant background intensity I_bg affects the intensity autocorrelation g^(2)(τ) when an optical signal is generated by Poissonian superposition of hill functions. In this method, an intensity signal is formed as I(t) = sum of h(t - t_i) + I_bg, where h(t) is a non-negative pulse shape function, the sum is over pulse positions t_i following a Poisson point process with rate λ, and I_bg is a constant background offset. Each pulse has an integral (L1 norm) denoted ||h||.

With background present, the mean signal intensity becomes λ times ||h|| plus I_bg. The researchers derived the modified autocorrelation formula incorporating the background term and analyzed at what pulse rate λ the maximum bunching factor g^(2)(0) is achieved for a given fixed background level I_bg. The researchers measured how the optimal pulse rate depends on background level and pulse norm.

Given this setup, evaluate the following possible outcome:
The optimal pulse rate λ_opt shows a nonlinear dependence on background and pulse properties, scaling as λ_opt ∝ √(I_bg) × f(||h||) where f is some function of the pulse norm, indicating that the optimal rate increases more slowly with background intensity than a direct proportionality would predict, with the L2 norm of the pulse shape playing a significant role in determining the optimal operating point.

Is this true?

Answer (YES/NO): NO